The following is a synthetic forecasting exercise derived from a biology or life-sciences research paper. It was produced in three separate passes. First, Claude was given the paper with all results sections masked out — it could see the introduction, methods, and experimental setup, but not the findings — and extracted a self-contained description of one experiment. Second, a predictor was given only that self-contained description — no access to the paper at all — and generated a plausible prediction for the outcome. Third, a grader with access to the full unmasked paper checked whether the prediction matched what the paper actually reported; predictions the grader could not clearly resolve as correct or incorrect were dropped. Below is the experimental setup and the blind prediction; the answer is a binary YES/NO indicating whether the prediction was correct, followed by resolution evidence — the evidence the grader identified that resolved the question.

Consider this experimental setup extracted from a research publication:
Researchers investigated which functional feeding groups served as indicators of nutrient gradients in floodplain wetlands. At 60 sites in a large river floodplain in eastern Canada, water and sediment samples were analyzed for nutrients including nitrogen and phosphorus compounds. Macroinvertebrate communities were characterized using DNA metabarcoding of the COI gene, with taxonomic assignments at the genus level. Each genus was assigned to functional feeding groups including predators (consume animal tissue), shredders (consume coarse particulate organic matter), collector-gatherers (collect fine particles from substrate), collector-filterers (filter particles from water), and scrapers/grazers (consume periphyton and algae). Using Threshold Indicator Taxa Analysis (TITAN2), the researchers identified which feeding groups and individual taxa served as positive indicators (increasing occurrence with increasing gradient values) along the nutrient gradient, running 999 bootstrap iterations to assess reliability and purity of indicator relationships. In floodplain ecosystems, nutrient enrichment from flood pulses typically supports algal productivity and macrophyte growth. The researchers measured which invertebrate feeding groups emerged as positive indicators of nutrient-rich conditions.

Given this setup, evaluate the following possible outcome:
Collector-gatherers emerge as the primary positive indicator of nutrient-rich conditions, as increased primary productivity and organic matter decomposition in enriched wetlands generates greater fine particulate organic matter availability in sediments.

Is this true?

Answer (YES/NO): NO